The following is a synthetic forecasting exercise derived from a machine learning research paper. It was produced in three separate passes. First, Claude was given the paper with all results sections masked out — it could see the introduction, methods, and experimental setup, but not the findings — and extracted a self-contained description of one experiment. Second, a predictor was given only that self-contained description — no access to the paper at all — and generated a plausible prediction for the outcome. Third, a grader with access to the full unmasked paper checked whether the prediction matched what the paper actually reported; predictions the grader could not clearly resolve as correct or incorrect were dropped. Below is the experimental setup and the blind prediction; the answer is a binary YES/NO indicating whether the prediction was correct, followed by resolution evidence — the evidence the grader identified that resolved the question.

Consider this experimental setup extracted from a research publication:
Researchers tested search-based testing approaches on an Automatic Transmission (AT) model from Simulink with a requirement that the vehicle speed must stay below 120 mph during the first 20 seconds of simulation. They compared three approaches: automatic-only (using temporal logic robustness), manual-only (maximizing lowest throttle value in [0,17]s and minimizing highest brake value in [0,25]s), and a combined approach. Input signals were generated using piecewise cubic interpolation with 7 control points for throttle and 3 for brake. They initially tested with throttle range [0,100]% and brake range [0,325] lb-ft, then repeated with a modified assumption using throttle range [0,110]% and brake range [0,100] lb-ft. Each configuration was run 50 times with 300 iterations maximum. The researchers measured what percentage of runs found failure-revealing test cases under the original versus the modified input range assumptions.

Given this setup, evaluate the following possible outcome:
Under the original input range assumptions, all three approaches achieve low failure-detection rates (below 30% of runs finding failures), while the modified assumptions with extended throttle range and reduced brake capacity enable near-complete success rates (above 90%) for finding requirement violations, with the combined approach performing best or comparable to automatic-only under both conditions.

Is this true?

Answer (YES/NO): NO